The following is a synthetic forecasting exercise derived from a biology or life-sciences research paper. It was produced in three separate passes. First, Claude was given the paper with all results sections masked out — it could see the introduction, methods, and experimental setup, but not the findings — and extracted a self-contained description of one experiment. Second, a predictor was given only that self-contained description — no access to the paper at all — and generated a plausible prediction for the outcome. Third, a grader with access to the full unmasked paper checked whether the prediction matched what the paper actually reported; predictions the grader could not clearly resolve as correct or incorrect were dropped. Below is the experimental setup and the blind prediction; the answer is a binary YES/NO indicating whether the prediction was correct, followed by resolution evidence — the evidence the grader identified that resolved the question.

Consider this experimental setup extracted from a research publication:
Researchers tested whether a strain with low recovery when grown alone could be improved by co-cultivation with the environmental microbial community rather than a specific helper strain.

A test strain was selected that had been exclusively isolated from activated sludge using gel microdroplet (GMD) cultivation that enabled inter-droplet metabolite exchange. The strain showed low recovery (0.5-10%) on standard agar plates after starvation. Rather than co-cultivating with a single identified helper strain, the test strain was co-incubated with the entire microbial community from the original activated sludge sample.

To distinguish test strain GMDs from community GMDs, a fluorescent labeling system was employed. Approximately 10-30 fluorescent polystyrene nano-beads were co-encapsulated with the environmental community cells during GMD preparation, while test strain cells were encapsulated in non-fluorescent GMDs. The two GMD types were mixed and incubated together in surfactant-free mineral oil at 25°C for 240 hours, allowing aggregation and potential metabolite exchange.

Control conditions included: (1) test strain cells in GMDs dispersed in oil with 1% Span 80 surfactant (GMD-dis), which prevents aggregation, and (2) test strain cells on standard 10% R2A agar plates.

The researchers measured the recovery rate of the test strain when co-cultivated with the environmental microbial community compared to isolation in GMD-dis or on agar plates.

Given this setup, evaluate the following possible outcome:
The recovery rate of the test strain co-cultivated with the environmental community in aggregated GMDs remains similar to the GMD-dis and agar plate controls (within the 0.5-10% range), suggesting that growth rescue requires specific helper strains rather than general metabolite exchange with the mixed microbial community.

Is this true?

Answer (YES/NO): NO